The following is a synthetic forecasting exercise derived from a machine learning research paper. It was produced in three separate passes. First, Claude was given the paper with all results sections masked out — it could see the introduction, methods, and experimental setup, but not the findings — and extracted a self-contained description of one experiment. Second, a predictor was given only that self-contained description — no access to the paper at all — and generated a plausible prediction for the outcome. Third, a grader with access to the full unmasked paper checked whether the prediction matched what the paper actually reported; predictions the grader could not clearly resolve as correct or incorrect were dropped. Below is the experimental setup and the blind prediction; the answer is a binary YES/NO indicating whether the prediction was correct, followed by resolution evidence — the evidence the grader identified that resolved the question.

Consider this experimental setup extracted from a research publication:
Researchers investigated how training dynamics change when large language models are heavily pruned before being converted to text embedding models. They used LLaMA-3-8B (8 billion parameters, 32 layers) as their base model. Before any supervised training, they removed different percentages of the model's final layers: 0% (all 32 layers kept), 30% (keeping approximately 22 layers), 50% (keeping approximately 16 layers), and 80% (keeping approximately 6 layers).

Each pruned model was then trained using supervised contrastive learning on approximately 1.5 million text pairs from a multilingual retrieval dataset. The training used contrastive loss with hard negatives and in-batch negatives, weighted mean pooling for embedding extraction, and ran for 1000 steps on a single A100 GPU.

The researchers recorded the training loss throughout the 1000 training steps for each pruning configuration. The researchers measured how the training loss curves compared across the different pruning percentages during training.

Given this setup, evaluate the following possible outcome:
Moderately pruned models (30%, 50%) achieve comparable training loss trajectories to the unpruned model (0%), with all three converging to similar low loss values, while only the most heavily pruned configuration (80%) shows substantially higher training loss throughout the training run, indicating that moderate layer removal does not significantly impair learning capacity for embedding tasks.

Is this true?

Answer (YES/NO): NO